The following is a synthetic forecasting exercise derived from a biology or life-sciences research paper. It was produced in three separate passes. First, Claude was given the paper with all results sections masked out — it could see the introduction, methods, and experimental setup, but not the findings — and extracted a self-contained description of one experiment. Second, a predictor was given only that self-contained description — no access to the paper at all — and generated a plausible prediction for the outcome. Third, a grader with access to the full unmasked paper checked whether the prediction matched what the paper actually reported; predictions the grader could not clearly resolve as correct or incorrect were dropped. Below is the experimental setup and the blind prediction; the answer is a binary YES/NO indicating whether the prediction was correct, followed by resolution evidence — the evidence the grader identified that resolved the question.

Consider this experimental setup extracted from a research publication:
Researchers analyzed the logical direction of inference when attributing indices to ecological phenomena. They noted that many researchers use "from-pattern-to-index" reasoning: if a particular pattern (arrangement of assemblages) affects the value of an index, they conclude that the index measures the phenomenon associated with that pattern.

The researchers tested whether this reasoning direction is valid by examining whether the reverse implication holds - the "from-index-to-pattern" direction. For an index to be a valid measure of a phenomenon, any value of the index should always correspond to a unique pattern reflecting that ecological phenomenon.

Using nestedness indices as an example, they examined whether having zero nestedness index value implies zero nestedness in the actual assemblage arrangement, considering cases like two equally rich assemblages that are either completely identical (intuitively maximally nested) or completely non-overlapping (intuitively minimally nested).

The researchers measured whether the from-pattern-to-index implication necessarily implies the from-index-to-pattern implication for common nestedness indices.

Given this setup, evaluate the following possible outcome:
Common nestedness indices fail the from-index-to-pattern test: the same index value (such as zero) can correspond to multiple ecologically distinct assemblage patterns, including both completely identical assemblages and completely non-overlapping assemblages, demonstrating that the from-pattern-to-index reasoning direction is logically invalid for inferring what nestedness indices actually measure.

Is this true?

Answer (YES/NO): YES